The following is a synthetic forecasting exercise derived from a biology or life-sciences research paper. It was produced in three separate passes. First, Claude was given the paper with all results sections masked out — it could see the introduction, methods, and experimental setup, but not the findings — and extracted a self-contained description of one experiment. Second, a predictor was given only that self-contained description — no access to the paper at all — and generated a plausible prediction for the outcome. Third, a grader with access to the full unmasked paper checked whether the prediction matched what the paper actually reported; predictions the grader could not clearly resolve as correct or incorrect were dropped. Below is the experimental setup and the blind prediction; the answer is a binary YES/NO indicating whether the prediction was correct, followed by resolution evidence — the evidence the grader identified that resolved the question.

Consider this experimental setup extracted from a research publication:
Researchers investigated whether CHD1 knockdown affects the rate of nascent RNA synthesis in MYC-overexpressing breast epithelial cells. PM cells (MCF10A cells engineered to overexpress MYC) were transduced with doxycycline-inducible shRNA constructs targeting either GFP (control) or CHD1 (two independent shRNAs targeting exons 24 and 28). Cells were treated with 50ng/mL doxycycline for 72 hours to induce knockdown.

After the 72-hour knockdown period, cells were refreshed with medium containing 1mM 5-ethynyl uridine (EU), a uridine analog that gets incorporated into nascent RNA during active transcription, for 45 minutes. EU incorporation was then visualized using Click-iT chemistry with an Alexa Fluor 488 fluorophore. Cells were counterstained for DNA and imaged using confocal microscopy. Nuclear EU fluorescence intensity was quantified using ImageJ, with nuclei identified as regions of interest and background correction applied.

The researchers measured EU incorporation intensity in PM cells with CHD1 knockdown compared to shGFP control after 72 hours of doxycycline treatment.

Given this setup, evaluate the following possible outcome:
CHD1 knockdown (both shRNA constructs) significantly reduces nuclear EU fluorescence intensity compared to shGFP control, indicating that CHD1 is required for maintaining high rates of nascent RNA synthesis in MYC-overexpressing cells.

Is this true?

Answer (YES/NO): YES